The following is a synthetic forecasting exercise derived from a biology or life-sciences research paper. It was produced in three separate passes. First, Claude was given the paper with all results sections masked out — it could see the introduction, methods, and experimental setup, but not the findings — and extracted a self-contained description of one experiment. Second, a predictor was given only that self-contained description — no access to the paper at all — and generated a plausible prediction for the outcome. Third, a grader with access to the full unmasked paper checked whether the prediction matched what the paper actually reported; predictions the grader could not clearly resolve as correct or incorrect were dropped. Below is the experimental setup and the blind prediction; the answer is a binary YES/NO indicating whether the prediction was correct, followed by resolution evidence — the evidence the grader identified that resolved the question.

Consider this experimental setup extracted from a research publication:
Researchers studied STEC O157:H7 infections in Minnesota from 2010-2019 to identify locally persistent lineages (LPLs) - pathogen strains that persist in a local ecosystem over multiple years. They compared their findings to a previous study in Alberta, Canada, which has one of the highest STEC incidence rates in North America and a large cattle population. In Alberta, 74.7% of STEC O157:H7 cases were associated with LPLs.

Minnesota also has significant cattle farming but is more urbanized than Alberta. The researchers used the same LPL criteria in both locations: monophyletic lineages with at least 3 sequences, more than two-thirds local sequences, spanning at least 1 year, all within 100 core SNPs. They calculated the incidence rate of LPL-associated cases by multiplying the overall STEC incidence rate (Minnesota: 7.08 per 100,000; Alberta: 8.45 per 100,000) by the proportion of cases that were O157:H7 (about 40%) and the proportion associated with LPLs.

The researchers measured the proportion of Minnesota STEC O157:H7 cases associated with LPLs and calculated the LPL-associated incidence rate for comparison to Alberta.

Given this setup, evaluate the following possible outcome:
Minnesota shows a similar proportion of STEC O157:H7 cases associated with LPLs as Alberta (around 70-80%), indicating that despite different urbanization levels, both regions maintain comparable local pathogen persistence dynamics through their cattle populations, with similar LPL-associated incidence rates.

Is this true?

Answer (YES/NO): NO